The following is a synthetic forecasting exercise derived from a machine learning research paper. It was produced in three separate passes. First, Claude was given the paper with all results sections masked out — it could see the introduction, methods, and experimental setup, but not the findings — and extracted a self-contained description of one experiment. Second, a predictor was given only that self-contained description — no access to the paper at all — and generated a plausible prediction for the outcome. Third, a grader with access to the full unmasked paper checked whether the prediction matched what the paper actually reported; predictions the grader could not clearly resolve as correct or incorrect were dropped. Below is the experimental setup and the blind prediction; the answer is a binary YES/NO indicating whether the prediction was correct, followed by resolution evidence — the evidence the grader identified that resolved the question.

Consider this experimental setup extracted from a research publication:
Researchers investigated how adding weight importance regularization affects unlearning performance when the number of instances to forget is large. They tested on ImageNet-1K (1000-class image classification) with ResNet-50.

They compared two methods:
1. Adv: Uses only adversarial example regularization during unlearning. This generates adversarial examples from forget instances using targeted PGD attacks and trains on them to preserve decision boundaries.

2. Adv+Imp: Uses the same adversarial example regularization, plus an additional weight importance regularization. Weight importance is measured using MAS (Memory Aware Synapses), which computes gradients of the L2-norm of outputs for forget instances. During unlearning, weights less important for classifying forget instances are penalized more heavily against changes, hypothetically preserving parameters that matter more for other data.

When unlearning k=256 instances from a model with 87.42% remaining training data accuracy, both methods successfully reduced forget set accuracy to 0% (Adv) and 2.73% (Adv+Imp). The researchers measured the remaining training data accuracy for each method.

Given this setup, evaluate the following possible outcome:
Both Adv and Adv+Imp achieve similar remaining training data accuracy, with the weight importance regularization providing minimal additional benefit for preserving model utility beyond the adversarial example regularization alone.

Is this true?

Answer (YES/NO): NO